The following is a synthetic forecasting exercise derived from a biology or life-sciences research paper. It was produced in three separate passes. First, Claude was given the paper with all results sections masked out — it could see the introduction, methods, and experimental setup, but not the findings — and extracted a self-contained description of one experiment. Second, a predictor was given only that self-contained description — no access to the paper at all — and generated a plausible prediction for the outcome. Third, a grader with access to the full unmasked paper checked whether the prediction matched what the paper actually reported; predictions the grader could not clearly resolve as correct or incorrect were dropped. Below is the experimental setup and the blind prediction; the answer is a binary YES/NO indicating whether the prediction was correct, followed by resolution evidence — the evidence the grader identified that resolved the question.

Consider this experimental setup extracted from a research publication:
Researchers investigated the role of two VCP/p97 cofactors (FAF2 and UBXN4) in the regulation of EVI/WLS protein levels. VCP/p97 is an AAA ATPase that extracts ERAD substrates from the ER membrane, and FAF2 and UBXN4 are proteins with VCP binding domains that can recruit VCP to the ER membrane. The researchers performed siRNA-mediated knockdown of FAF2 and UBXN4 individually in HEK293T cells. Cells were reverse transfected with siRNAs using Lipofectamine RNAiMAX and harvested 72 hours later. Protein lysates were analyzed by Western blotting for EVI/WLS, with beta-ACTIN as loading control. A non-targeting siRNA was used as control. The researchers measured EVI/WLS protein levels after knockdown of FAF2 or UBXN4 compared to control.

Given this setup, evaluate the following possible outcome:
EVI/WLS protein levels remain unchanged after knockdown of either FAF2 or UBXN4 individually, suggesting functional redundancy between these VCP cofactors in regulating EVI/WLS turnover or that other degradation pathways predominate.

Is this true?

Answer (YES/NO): NO